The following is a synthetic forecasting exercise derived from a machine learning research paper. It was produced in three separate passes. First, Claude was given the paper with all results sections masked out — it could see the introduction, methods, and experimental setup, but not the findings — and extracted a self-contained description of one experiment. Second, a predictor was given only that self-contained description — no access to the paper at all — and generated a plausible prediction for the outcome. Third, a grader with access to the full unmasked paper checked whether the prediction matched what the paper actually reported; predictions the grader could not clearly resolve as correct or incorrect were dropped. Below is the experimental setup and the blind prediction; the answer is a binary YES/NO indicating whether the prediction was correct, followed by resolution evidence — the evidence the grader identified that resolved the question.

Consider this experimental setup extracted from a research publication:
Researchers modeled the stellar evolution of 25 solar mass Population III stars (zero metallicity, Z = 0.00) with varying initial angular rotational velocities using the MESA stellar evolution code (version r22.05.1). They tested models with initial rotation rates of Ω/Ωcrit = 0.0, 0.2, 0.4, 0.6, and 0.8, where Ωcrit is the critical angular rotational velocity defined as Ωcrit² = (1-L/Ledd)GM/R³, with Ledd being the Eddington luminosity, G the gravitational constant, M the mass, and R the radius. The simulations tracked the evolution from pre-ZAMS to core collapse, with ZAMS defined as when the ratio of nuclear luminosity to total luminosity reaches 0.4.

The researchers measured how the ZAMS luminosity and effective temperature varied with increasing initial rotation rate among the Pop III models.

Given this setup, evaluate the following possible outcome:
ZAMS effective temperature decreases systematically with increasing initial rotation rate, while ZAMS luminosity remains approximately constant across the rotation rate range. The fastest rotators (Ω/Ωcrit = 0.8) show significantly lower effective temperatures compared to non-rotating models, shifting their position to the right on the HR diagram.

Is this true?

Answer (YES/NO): NO